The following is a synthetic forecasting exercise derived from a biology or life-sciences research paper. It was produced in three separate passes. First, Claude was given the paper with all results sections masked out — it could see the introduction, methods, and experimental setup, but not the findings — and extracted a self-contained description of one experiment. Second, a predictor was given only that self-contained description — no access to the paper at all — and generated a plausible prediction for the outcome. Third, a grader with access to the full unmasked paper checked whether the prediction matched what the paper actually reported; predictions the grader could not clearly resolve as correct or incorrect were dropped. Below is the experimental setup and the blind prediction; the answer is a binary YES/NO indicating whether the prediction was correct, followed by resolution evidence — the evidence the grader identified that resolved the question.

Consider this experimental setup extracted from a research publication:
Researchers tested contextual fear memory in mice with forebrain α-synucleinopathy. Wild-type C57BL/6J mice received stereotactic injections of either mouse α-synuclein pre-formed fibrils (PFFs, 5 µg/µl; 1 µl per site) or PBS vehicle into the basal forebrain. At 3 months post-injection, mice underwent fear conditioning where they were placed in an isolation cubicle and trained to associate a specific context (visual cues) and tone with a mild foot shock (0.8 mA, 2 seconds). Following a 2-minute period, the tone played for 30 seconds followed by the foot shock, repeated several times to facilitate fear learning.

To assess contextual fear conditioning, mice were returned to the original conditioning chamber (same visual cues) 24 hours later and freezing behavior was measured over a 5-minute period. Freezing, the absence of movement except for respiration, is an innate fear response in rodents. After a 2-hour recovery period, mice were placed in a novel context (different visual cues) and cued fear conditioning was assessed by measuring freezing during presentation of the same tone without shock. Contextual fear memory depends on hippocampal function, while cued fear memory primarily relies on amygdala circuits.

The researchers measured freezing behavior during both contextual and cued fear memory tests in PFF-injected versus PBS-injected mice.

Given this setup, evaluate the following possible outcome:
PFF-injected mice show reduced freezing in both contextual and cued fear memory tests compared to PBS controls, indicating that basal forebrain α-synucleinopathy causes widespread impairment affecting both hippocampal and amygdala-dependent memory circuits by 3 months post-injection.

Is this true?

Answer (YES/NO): NO